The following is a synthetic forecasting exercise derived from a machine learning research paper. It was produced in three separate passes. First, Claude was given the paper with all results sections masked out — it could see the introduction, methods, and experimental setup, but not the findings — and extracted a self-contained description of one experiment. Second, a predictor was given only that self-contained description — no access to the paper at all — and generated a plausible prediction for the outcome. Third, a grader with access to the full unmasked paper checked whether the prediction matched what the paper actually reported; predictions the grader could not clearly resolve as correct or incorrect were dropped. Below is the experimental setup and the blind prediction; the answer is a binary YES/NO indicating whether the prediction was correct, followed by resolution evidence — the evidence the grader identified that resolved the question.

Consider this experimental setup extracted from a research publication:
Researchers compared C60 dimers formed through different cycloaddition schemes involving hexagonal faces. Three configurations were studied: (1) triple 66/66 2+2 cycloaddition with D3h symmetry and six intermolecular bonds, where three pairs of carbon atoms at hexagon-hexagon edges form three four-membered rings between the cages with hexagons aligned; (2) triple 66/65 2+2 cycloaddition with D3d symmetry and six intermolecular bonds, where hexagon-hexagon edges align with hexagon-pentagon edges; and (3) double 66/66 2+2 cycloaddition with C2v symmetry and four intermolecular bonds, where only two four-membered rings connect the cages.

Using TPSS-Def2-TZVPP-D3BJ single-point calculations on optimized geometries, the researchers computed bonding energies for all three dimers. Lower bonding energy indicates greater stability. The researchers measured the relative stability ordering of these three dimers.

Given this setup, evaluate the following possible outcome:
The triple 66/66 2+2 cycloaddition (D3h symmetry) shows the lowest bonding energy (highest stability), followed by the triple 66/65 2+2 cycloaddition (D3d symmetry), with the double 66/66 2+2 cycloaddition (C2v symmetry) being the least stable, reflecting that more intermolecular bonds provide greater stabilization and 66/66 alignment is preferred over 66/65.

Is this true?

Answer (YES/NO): NO